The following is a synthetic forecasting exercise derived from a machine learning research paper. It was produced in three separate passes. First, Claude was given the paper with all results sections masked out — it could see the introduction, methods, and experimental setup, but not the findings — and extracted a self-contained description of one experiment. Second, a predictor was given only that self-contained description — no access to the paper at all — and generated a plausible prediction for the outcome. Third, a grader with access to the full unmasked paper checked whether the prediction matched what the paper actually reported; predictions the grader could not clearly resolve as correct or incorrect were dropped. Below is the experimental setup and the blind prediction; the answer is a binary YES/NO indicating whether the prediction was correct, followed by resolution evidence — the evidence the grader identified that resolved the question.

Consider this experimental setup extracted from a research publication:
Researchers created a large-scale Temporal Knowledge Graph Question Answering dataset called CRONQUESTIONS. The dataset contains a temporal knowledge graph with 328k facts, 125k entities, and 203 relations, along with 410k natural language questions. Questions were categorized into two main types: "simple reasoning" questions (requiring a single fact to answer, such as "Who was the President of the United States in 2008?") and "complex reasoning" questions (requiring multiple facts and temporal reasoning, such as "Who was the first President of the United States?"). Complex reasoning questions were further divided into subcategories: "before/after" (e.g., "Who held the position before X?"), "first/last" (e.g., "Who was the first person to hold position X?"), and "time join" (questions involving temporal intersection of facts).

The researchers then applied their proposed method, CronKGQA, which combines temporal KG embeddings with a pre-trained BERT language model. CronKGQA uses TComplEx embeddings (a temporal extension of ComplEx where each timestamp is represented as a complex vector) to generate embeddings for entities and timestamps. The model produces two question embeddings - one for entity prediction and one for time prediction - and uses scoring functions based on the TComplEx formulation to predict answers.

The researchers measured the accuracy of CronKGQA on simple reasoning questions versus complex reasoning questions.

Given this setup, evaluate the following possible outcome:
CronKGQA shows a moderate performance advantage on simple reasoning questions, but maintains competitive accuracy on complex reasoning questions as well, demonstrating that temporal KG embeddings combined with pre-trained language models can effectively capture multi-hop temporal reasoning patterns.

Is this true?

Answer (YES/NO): NO